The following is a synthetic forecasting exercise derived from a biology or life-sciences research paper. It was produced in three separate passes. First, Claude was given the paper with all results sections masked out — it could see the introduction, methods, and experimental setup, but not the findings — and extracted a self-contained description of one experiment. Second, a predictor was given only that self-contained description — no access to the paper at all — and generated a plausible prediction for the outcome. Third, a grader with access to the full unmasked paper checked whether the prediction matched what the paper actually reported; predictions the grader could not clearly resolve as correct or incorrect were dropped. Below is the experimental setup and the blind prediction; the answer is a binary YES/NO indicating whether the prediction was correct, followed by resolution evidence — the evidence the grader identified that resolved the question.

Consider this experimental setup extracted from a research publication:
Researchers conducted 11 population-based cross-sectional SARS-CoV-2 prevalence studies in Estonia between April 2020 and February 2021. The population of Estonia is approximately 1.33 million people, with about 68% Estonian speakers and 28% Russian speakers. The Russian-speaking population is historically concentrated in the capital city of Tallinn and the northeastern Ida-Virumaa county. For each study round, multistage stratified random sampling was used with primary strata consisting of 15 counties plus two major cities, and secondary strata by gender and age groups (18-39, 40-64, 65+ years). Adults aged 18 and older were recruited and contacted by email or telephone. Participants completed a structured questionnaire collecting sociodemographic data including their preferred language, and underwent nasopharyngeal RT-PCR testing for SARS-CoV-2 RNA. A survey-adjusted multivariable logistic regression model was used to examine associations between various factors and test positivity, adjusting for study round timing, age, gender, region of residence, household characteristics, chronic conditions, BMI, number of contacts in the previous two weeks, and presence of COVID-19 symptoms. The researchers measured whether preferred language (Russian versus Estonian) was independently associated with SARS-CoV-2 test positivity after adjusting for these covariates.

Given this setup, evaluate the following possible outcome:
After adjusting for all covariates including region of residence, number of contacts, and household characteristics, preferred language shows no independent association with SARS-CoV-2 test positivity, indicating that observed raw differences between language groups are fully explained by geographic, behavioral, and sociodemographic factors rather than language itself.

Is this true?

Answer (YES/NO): NO